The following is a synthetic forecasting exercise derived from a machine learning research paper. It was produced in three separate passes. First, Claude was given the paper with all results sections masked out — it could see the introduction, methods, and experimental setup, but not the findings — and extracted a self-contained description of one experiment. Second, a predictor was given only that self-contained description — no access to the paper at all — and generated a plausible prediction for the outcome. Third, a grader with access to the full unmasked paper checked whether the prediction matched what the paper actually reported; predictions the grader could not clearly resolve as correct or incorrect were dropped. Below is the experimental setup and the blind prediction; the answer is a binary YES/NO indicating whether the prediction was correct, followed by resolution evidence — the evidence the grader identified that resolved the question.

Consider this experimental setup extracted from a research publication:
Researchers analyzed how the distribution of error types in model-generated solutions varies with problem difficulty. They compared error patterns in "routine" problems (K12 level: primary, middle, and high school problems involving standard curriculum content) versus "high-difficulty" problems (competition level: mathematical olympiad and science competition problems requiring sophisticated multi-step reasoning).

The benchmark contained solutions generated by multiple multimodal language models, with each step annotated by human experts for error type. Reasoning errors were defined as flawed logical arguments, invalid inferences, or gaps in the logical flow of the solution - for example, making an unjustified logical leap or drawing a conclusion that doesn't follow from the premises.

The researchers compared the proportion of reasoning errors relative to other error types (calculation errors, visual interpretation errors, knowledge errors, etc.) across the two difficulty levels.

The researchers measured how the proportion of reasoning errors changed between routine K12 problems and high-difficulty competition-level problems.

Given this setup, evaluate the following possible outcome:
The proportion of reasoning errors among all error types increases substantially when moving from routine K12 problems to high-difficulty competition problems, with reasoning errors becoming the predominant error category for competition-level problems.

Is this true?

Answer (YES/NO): YES